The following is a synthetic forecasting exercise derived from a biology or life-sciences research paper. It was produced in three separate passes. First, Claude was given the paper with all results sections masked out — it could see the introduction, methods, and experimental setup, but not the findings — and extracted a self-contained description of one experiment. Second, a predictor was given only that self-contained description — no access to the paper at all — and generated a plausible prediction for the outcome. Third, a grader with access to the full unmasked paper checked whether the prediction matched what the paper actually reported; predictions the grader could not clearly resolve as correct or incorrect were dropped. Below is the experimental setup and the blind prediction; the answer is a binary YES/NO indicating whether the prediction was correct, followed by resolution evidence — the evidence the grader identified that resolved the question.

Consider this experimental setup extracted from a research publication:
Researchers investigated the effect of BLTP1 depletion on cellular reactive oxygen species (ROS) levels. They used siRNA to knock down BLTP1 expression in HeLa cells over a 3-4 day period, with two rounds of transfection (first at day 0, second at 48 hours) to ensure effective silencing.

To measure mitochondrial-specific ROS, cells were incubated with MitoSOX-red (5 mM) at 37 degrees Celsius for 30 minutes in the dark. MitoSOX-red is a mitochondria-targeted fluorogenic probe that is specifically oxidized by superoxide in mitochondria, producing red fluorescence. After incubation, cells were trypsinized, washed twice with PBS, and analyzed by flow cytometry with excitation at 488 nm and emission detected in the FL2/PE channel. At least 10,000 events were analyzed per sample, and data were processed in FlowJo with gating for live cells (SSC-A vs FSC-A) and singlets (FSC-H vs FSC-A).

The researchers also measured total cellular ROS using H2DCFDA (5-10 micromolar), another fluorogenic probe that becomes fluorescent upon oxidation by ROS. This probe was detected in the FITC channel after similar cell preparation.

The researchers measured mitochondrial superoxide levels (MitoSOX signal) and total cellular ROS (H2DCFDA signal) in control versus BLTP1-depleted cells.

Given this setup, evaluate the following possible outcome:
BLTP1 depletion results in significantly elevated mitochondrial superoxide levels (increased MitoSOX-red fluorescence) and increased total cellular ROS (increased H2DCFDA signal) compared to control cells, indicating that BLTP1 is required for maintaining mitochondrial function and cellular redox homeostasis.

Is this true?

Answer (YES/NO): YES